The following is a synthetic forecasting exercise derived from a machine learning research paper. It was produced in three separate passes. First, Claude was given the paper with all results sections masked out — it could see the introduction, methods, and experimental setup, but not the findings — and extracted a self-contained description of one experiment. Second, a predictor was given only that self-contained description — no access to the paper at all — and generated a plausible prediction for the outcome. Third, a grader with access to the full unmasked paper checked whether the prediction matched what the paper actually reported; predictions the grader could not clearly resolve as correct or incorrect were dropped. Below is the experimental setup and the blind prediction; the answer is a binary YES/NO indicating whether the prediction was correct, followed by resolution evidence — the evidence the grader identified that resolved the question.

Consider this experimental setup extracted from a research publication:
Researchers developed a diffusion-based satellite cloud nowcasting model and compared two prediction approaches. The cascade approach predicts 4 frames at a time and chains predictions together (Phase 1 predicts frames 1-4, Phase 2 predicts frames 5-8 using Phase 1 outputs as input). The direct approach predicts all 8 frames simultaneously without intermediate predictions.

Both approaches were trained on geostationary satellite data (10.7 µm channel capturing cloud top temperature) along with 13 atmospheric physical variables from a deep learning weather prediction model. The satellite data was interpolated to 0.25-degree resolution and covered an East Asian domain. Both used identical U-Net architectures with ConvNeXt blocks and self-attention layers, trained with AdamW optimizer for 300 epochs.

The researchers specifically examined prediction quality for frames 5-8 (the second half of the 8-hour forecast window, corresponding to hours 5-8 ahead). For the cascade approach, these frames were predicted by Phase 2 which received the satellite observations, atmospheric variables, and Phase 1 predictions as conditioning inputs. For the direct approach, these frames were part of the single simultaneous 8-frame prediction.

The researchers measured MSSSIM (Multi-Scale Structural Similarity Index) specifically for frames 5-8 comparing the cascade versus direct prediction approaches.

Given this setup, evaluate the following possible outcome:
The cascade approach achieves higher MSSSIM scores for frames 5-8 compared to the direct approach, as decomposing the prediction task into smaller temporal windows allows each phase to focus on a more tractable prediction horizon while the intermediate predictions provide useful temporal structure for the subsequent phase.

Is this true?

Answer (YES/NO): YES